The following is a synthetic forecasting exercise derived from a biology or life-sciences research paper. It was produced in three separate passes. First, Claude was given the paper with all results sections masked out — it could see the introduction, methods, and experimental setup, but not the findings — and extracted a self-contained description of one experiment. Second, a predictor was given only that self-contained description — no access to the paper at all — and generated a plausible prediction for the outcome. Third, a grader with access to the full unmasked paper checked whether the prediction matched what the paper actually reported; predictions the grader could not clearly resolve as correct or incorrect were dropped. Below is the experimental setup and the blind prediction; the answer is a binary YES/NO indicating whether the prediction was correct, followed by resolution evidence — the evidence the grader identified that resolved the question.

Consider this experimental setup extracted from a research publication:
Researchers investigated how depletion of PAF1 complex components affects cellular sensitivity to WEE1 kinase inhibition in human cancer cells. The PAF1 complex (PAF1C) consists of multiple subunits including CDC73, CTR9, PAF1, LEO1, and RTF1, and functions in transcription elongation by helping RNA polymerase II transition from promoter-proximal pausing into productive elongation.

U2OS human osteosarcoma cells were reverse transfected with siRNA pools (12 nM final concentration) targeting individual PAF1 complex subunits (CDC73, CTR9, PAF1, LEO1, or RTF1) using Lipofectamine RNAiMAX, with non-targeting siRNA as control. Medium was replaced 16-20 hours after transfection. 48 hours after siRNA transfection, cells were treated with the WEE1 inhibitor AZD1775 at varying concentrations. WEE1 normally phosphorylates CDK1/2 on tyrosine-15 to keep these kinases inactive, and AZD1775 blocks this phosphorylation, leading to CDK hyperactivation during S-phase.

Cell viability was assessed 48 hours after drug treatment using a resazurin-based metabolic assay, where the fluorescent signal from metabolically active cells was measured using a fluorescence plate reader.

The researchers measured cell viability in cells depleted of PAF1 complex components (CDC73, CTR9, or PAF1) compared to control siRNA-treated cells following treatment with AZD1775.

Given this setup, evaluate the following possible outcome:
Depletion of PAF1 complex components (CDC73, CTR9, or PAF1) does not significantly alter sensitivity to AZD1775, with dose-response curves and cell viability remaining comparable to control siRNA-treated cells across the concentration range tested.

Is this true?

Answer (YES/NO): NO